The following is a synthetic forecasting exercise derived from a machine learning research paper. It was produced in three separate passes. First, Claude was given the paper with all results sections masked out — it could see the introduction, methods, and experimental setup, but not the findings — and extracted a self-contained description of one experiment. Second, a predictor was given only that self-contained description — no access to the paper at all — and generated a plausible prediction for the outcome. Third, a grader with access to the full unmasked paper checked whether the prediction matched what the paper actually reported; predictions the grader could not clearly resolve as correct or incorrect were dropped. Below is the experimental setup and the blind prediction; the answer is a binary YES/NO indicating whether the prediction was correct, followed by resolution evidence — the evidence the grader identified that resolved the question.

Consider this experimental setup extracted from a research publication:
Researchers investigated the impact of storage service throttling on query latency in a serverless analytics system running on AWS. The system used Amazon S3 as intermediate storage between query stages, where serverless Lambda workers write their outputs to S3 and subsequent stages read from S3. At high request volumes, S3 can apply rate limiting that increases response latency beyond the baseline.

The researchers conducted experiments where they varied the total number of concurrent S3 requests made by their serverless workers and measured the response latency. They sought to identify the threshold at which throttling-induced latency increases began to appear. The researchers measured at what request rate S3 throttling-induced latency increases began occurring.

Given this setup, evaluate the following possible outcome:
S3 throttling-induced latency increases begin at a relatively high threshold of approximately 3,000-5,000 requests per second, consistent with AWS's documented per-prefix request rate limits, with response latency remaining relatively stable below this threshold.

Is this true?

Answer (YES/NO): NO